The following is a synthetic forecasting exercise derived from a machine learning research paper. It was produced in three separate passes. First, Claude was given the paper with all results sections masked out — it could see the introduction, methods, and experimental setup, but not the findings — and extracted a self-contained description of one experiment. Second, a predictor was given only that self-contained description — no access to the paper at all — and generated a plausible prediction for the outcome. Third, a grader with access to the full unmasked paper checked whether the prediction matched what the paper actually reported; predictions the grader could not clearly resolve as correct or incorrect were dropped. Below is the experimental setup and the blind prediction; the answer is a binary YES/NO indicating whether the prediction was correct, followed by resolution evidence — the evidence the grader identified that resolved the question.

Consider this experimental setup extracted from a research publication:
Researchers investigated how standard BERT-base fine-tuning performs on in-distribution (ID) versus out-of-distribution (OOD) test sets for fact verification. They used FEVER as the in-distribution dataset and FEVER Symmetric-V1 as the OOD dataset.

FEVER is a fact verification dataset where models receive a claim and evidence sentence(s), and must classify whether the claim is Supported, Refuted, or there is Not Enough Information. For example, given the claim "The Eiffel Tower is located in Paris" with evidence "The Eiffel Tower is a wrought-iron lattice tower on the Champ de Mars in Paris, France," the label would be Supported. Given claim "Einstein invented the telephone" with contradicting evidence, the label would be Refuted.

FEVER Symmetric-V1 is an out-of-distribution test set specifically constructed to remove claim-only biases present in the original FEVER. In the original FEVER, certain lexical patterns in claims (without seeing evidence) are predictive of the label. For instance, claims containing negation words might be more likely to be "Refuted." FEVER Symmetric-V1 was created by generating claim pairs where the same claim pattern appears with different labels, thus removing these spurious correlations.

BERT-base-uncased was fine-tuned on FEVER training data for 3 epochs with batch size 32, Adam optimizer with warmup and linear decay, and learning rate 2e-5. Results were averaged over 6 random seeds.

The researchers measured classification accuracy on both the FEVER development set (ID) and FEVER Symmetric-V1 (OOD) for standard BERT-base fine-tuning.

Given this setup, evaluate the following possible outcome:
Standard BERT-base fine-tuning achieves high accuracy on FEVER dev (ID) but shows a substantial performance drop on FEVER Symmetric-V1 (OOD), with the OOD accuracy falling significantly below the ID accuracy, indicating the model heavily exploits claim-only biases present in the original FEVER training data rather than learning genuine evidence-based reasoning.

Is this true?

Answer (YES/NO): YES